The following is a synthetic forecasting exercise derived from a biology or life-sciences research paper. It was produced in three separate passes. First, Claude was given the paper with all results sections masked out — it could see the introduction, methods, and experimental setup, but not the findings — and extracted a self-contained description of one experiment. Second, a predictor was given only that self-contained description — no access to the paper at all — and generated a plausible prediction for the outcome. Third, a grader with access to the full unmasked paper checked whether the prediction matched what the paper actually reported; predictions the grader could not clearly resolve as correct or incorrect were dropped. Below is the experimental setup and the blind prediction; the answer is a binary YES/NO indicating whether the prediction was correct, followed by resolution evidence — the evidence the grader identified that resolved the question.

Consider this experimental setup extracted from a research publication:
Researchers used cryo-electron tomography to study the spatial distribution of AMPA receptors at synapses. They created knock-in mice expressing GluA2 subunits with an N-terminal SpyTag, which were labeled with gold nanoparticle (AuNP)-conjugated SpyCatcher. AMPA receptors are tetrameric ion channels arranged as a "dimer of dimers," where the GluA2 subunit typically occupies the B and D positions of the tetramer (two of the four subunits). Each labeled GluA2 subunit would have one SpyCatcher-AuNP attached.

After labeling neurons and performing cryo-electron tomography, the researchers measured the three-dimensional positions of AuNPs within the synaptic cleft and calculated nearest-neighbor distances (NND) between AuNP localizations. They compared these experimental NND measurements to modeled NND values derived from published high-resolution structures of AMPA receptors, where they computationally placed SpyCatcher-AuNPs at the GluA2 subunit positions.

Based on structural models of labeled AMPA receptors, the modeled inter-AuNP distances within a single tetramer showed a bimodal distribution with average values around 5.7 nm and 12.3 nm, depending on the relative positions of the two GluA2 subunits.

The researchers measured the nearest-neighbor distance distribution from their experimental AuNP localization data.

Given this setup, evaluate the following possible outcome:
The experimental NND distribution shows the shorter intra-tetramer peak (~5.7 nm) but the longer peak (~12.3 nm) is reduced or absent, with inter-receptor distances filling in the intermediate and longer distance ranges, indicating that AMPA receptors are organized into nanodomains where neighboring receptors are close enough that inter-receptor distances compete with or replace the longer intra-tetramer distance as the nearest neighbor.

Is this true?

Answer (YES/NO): NO